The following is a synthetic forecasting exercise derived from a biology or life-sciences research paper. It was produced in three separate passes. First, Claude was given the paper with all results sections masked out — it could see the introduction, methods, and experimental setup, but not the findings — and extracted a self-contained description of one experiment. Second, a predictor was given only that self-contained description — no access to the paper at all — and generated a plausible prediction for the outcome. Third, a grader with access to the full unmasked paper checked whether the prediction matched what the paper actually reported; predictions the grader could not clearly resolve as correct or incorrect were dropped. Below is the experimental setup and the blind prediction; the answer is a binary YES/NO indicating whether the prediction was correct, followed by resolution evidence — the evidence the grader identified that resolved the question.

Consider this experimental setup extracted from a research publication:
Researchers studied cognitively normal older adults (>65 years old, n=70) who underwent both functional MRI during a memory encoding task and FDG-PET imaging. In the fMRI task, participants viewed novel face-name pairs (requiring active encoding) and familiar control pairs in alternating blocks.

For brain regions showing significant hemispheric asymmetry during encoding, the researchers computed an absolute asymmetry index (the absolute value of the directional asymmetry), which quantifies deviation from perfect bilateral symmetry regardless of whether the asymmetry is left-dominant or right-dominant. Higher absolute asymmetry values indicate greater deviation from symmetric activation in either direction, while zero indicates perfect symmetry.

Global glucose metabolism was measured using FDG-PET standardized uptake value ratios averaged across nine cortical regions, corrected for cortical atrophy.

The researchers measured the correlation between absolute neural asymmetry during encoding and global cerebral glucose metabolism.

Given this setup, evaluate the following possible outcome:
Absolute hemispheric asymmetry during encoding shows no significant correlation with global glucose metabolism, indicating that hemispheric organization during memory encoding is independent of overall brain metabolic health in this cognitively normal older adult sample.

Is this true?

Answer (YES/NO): YES